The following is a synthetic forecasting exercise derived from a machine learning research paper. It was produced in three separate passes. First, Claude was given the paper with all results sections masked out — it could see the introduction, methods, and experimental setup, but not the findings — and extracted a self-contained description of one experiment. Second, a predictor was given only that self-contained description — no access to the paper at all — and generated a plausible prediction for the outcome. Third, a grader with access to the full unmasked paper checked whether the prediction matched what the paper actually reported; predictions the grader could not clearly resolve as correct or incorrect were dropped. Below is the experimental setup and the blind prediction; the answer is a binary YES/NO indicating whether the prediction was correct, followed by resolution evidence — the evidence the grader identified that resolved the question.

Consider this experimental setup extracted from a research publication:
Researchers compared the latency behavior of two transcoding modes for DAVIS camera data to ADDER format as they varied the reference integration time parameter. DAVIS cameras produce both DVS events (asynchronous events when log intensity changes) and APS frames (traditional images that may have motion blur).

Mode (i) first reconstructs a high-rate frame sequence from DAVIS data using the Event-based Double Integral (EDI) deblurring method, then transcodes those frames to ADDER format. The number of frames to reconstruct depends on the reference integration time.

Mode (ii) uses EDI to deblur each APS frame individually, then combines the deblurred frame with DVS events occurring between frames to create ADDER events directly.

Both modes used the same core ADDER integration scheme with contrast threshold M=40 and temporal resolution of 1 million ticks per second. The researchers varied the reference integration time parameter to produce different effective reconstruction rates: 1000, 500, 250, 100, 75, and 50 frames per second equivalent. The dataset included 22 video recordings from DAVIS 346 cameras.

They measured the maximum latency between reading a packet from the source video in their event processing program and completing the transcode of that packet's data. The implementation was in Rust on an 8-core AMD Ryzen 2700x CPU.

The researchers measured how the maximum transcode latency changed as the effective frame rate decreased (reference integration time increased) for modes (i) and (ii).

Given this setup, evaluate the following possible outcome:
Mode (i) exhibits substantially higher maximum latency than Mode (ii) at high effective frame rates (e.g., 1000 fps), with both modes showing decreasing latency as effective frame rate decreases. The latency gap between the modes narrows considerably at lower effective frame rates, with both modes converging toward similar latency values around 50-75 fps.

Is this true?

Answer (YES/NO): NO